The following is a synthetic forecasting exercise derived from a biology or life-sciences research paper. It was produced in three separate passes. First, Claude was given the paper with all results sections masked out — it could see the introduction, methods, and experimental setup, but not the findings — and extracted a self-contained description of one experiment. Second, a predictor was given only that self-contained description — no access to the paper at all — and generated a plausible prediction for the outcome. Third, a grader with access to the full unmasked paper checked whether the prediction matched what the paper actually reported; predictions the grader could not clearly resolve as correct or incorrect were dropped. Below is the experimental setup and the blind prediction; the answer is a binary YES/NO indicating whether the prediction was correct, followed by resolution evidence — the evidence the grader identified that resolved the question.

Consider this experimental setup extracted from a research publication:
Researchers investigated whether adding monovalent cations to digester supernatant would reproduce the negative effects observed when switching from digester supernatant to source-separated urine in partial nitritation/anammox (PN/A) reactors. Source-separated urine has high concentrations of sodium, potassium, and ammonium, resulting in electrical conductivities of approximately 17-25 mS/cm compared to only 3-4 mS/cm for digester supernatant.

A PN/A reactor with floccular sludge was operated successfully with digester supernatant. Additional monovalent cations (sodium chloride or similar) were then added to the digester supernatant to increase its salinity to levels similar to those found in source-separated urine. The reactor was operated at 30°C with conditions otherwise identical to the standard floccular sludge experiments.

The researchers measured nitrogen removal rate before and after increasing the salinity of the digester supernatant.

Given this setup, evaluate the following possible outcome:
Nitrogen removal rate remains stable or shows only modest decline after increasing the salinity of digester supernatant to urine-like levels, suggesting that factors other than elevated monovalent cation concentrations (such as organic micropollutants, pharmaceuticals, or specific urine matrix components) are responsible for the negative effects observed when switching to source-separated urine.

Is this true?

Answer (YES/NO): NO